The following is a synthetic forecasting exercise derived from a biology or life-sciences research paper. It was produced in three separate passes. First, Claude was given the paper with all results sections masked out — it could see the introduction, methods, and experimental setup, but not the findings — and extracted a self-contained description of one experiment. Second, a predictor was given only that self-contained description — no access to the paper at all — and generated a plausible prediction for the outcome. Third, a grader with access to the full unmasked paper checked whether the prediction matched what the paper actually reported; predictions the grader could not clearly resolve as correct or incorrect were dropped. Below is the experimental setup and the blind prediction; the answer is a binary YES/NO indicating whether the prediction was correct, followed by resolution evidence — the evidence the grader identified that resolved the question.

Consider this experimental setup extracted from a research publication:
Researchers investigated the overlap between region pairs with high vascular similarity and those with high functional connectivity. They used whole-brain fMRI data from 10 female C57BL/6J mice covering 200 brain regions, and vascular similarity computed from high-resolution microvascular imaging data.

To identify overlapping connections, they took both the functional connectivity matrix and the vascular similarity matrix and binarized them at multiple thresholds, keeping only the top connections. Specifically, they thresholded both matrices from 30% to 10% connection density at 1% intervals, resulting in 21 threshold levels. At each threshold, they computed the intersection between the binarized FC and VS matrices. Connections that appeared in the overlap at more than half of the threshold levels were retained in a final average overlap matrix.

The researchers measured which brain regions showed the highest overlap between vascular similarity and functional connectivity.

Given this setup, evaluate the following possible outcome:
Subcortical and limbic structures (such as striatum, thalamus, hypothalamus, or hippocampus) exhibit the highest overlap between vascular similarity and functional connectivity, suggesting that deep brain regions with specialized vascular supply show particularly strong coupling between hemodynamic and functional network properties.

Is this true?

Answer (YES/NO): NO